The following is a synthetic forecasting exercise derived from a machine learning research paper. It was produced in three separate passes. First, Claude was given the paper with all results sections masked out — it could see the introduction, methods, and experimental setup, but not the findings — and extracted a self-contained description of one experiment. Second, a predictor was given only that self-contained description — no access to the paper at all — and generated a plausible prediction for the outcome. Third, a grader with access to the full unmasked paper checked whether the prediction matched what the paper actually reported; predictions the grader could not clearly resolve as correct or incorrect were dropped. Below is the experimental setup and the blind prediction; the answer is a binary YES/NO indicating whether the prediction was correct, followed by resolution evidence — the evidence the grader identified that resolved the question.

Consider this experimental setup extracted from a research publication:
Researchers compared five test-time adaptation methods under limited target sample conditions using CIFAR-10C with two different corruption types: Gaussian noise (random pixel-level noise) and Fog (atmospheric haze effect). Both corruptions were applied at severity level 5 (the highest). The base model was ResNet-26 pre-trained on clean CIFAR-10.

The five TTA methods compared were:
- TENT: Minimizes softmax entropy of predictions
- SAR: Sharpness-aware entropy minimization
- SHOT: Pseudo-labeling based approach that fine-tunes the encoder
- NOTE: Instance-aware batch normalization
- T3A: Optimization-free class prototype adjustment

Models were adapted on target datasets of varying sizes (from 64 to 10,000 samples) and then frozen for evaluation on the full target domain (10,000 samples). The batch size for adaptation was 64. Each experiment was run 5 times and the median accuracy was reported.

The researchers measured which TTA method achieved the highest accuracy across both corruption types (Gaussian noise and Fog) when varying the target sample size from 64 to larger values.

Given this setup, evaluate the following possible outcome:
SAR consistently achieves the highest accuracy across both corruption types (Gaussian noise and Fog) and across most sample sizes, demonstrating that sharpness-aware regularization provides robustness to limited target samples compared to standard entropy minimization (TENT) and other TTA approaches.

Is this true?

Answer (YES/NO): NO